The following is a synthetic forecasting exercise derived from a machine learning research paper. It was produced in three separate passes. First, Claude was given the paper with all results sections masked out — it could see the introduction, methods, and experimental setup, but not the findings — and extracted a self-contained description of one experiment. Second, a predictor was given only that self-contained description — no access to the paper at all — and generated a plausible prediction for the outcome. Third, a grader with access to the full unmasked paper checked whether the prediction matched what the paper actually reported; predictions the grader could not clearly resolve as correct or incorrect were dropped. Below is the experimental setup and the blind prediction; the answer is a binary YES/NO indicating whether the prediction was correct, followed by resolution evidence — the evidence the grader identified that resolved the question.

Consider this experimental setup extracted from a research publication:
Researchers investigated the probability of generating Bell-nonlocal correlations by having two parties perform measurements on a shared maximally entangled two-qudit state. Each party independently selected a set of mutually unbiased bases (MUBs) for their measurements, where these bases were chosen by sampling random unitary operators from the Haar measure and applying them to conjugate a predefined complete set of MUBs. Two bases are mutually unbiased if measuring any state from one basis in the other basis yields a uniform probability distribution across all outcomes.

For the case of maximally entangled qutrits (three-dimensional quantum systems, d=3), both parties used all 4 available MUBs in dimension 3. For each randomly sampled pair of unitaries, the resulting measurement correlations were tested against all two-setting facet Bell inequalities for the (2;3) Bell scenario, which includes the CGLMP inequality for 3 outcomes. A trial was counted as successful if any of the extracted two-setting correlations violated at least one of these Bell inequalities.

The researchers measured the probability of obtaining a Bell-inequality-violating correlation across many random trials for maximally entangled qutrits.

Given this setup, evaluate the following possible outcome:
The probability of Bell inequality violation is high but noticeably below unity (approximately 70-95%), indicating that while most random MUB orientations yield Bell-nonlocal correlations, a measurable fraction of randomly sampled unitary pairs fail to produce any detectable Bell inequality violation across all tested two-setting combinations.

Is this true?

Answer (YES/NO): NO